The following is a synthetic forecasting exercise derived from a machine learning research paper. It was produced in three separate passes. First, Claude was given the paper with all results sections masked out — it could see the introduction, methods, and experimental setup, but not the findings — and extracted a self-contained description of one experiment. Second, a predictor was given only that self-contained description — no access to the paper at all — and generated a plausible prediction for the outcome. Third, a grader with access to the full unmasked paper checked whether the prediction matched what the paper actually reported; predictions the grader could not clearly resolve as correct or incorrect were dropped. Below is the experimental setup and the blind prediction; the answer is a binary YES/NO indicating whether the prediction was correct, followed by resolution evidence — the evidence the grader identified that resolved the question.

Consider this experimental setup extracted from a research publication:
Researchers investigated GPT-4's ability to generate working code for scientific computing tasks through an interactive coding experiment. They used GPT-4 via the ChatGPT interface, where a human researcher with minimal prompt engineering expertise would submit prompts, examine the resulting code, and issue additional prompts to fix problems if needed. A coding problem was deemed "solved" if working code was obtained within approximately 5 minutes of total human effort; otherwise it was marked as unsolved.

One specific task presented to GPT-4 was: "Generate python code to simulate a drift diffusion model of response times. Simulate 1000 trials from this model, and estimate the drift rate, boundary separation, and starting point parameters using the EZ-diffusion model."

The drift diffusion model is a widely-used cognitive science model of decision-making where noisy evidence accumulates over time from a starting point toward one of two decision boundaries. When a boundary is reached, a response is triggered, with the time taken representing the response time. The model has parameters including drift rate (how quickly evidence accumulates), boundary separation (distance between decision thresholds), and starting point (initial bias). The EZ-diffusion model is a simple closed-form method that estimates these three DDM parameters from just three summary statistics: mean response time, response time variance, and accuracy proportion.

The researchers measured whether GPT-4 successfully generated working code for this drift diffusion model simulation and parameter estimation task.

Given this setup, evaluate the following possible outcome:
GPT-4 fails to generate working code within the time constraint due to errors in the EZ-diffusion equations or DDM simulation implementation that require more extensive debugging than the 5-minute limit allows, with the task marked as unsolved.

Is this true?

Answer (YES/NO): YES